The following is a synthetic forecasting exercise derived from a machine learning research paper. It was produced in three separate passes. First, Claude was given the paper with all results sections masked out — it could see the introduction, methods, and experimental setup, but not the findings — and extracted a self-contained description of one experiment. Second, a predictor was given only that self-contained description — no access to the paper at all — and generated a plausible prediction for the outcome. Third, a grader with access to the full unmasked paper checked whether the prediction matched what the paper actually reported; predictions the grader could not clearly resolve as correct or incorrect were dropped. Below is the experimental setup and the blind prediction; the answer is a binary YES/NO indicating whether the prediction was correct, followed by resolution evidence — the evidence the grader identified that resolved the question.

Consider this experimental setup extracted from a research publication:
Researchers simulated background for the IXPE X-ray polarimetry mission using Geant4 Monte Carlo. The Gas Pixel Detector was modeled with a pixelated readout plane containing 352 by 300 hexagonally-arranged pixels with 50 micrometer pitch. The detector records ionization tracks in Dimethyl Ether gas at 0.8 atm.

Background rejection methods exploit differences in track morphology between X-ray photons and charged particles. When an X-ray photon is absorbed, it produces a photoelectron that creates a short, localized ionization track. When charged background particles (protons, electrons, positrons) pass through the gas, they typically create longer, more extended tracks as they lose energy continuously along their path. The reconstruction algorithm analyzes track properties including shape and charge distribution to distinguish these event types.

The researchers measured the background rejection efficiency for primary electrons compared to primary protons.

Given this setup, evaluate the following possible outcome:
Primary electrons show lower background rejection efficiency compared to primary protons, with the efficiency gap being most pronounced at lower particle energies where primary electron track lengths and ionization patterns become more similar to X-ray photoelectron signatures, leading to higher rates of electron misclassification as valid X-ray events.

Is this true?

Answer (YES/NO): NO